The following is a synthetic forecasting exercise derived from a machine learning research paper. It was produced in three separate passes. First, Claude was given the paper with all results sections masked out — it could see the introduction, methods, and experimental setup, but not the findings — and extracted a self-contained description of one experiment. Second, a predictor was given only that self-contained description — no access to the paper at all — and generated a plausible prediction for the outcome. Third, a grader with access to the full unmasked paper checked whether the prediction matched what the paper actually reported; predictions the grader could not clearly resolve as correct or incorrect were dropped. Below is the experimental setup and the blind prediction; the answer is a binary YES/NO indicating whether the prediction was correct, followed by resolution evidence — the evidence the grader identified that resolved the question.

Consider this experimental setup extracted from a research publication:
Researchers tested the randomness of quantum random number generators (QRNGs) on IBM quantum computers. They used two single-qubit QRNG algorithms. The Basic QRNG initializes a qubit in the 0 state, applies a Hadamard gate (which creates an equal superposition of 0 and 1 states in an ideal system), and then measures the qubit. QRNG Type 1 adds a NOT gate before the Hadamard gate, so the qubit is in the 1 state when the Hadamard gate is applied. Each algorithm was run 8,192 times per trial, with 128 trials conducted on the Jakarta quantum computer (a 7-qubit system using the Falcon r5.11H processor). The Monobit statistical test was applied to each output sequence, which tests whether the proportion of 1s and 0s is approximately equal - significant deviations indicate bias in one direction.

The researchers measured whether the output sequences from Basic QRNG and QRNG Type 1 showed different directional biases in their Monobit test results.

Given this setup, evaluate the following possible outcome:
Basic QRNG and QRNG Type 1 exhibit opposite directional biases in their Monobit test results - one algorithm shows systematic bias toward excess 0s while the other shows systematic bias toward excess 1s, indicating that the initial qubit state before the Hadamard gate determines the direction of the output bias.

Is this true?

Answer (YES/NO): NO